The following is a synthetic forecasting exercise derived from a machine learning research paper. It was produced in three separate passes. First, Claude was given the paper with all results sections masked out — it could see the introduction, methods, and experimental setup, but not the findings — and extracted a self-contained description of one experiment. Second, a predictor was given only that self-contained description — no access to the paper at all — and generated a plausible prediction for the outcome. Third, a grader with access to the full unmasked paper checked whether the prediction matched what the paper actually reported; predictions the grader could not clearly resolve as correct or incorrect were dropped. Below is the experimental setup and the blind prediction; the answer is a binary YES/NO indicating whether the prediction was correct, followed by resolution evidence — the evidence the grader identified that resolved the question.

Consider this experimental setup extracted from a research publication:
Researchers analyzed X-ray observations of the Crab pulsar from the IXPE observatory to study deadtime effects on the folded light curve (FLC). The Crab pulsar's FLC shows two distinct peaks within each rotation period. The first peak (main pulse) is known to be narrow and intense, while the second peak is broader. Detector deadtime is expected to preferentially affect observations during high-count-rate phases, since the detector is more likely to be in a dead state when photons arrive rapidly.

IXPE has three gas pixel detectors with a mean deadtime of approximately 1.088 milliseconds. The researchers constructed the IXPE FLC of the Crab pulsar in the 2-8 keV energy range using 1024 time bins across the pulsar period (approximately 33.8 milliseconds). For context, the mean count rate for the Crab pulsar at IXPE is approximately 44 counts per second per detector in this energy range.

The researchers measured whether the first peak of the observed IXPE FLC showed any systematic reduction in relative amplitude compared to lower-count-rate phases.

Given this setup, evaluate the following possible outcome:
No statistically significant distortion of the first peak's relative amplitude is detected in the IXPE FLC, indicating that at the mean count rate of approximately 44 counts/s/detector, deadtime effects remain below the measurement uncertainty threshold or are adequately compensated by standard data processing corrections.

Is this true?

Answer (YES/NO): NO